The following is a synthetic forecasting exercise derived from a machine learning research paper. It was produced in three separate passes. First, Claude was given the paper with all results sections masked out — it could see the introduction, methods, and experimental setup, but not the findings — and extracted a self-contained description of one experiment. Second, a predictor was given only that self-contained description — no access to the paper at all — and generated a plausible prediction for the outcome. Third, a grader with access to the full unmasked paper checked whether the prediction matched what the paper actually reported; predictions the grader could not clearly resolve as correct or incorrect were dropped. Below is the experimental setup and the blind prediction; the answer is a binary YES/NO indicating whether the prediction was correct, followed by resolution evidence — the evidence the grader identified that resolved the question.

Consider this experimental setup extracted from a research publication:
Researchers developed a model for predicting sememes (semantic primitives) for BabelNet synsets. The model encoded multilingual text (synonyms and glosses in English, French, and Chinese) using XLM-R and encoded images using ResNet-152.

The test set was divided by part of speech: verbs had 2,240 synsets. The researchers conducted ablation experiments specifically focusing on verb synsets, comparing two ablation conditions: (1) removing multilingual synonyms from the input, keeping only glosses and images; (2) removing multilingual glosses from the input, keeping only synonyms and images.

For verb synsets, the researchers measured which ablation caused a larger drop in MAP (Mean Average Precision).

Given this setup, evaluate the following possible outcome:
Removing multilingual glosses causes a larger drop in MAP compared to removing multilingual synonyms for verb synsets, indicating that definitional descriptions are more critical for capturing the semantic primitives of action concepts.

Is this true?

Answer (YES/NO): NO